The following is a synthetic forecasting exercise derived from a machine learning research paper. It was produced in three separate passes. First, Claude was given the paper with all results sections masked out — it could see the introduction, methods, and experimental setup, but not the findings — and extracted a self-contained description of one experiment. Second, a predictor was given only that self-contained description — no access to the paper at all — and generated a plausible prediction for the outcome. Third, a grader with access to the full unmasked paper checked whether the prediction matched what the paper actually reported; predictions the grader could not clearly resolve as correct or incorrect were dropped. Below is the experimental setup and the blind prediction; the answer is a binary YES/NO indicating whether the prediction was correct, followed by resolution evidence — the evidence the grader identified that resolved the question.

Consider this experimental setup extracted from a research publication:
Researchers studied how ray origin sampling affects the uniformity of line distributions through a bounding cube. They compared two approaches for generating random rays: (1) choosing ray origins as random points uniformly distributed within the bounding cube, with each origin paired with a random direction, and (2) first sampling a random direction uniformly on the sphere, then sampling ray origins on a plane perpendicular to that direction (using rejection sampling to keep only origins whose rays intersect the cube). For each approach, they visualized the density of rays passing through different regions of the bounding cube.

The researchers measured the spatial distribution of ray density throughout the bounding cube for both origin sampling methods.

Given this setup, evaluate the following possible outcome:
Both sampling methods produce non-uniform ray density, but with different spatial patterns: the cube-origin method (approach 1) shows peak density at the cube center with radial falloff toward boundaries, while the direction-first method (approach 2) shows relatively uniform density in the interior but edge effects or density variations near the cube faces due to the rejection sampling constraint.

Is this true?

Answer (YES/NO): NO